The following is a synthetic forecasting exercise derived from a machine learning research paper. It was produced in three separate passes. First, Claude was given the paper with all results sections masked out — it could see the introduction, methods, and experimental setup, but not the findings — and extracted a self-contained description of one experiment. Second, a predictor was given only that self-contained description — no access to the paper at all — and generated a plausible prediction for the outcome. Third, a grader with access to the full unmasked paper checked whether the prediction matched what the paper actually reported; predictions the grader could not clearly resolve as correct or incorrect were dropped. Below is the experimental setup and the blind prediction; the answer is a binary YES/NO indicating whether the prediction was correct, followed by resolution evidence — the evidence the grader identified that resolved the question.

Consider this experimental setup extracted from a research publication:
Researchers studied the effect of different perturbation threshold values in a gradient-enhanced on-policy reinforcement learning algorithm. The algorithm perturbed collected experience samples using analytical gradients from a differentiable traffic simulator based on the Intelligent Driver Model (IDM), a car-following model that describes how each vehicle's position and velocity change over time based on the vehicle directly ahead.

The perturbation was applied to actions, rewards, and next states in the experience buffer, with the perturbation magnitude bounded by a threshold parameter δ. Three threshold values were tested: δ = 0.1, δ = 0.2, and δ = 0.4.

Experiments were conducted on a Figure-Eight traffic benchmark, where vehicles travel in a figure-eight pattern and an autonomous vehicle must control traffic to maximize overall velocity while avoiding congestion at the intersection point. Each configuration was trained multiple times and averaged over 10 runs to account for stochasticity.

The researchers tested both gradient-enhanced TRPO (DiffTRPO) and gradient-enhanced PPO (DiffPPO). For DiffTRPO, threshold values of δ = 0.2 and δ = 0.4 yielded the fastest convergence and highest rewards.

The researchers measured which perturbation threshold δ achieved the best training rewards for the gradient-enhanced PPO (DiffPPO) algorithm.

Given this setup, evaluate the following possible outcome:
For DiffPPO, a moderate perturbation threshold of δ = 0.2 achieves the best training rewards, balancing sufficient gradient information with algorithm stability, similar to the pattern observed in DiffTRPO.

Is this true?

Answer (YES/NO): NO